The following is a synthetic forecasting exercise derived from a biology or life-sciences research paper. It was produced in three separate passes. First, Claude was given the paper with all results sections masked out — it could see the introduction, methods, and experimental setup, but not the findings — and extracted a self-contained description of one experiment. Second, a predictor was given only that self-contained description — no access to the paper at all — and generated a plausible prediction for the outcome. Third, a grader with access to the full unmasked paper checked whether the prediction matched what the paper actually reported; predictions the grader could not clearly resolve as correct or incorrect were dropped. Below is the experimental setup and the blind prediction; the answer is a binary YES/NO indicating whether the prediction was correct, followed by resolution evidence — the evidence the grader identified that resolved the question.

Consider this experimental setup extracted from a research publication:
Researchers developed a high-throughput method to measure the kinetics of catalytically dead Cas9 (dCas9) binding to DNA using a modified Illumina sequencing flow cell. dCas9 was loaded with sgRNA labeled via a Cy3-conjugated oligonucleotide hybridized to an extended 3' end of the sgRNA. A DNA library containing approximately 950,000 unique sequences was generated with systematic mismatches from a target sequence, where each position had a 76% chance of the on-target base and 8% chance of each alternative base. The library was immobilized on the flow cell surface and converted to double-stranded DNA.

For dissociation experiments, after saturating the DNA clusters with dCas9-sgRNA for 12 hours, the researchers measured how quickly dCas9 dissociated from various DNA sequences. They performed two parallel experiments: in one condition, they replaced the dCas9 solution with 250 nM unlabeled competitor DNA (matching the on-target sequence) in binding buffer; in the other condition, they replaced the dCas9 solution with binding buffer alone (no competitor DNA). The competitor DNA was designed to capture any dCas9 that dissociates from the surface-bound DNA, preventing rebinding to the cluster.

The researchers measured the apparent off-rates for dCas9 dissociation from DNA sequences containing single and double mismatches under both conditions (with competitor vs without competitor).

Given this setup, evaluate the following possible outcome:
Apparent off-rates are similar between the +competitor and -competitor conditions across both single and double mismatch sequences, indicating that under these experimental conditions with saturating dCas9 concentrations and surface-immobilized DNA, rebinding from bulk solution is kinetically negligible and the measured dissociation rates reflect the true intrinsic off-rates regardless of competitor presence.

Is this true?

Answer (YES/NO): NO